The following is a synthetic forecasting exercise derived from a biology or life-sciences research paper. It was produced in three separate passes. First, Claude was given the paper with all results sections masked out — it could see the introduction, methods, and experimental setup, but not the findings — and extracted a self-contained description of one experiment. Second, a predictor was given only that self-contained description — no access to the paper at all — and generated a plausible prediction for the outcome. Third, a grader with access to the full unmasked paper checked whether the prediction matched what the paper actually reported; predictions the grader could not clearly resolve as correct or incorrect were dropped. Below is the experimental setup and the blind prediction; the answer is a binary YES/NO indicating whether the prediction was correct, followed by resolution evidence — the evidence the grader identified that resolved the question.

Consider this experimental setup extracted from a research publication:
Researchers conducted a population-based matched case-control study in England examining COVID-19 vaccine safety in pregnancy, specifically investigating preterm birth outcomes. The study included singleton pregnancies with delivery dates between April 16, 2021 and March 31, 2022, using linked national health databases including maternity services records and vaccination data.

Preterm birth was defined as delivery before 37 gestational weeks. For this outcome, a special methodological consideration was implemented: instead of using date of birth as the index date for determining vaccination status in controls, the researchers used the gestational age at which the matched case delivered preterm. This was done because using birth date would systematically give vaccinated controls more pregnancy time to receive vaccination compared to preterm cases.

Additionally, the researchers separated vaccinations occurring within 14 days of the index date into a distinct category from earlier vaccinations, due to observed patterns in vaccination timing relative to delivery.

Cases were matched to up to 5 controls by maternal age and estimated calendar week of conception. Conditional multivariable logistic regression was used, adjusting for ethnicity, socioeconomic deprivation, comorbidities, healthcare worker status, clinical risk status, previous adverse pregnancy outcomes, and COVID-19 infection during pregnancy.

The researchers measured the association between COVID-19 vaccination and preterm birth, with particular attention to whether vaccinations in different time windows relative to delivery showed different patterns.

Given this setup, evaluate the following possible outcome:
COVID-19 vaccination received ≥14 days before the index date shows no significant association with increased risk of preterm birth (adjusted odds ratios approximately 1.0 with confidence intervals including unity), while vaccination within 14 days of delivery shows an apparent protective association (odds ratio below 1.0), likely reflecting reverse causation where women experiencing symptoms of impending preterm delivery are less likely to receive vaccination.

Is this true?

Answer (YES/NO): NO